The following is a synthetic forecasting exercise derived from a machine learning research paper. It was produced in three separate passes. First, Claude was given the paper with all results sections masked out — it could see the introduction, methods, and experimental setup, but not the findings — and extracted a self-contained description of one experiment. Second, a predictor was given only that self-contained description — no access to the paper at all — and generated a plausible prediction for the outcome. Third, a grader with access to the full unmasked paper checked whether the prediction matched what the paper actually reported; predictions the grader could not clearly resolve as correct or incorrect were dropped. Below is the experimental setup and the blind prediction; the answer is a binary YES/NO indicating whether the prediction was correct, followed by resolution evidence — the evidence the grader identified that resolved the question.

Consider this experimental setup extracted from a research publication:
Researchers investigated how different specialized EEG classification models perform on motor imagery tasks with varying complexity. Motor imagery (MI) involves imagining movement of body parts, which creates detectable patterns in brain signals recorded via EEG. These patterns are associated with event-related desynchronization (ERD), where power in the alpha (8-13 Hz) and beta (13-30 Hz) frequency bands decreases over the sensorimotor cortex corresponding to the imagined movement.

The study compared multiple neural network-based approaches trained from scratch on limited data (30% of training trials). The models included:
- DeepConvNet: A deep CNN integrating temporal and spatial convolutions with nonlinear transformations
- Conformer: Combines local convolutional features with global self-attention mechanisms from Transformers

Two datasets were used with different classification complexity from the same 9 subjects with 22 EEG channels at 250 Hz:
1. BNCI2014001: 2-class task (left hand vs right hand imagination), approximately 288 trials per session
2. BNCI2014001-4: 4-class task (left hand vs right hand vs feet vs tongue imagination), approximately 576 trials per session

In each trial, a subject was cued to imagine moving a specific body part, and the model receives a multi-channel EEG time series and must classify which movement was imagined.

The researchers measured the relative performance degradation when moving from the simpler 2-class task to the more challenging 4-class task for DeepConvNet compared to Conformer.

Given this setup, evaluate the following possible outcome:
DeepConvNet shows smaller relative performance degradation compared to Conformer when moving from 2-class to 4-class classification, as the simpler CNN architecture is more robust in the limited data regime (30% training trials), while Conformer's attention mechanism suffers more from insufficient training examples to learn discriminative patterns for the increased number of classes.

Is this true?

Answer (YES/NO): NO